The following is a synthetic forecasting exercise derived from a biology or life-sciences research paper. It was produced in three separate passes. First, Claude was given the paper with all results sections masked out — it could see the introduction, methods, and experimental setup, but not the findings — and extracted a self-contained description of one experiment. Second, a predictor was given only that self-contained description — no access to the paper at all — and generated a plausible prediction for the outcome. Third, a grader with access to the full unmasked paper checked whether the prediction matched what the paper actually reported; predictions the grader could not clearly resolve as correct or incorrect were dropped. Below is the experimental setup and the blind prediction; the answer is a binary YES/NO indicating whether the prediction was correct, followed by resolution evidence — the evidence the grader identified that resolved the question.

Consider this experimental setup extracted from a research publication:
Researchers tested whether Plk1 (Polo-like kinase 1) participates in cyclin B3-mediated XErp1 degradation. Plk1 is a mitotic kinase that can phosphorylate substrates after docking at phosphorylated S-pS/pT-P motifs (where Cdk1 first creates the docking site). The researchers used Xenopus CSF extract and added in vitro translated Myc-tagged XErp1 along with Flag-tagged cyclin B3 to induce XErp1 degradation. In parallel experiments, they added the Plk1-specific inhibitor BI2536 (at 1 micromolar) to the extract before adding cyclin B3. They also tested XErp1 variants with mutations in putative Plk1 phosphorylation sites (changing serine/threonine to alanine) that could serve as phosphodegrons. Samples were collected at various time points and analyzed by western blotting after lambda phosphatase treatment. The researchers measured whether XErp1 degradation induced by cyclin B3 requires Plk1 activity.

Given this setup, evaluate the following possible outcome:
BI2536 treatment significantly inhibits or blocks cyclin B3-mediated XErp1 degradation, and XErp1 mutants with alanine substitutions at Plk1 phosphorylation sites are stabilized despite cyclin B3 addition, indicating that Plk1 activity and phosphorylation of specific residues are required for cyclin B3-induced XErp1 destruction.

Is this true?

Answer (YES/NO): YES